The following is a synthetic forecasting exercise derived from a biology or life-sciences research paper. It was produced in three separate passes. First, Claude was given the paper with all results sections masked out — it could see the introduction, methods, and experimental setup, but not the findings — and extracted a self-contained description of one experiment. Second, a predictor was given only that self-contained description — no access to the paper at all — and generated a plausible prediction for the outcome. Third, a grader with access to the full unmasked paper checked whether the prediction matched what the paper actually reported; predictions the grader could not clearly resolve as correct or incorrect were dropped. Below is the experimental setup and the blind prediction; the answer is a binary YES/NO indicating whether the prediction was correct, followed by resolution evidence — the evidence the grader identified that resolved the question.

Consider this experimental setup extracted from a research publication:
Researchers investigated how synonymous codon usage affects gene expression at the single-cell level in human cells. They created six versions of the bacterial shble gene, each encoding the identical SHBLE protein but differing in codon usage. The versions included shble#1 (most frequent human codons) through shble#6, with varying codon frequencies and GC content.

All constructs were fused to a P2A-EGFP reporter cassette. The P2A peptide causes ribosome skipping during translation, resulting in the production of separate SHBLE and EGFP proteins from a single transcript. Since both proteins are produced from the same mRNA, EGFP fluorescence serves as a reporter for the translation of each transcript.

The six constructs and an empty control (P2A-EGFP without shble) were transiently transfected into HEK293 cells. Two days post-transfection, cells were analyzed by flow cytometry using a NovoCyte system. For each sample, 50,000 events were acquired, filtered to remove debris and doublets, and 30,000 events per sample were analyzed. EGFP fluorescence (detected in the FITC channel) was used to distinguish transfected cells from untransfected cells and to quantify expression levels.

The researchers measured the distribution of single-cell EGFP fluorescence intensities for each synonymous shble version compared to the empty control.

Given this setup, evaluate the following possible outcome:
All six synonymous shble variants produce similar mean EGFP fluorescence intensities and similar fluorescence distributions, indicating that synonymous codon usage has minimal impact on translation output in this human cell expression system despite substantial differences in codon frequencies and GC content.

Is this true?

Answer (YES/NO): NO